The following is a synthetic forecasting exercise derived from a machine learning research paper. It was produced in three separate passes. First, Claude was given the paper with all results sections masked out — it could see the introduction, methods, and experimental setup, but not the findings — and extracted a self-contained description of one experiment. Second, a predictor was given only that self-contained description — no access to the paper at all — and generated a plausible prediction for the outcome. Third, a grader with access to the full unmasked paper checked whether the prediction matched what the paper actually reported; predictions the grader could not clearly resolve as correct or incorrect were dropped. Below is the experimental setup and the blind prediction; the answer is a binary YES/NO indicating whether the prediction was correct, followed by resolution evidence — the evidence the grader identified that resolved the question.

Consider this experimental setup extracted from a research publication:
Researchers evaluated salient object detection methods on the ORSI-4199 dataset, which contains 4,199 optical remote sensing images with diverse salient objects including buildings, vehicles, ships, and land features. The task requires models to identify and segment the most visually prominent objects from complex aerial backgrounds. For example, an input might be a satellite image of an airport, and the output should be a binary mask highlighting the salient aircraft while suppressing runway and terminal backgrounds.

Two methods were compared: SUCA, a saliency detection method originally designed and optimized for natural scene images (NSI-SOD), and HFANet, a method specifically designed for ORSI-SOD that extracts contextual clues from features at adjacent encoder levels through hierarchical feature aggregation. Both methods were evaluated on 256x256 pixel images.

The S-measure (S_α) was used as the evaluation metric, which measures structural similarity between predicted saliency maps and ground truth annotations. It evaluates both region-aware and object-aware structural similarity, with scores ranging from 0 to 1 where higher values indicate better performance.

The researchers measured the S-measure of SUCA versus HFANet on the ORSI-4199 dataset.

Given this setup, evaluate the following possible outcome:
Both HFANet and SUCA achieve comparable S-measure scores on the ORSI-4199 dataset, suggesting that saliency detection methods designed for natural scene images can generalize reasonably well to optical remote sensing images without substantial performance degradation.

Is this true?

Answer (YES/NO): YES